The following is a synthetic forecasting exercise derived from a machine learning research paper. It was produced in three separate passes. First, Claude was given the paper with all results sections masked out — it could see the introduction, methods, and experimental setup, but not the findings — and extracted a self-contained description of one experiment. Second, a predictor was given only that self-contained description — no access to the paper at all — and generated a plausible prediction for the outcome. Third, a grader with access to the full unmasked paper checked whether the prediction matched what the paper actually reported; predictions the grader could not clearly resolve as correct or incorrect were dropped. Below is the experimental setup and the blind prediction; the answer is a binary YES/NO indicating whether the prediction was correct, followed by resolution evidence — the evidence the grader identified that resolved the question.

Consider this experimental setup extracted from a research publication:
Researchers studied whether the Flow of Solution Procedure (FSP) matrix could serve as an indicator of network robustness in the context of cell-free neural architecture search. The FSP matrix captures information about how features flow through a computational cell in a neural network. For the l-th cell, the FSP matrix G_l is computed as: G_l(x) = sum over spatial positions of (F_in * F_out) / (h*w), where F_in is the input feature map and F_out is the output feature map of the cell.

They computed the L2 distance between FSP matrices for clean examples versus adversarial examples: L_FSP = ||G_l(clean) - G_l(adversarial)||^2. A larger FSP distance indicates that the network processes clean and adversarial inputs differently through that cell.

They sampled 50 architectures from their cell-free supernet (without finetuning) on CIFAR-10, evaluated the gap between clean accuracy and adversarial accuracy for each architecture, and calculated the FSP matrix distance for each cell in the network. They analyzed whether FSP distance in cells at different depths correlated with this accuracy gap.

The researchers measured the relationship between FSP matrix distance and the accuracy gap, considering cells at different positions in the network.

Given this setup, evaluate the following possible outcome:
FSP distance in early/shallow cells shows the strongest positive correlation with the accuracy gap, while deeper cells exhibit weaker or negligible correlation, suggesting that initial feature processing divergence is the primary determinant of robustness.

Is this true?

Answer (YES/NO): NO